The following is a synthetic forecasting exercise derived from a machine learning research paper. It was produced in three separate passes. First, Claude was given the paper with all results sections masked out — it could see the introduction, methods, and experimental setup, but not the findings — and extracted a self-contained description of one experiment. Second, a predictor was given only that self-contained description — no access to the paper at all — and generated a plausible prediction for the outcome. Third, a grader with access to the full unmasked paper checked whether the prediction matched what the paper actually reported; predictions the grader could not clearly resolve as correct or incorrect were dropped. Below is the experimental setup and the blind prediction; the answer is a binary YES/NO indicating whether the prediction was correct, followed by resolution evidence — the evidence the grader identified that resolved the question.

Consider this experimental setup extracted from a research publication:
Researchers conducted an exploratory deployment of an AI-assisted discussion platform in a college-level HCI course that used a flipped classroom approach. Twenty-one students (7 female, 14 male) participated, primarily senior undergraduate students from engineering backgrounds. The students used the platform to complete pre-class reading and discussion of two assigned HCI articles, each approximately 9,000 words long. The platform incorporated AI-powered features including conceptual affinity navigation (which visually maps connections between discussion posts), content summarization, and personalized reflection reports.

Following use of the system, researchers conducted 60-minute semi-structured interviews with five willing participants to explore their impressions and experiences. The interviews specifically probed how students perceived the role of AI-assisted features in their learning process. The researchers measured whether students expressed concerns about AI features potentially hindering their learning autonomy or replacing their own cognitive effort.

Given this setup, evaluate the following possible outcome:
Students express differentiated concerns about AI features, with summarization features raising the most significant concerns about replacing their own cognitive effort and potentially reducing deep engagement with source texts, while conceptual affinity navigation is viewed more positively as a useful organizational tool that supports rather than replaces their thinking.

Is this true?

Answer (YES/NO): NO